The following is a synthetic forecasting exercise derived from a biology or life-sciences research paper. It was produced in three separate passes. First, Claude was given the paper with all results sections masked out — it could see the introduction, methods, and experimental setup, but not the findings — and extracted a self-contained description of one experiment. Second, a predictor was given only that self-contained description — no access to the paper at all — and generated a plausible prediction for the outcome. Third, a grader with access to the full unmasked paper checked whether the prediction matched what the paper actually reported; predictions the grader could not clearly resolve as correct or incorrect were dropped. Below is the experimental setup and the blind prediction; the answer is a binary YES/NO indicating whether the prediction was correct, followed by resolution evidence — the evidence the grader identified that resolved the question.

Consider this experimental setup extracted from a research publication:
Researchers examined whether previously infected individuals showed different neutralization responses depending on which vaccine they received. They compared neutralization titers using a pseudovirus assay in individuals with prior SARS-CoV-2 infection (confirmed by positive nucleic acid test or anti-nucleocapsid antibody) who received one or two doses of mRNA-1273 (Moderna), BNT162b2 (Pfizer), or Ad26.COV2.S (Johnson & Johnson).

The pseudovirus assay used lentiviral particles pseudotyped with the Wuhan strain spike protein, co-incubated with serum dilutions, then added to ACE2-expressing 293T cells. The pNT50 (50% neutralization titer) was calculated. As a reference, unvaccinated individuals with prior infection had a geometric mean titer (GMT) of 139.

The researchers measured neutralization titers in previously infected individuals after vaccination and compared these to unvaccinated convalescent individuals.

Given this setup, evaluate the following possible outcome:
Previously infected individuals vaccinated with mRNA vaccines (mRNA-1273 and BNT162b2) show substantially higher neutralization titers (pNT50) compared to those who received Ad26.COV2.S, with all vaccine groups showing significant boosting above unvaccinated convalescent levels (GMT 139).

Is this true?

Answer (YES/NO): YES